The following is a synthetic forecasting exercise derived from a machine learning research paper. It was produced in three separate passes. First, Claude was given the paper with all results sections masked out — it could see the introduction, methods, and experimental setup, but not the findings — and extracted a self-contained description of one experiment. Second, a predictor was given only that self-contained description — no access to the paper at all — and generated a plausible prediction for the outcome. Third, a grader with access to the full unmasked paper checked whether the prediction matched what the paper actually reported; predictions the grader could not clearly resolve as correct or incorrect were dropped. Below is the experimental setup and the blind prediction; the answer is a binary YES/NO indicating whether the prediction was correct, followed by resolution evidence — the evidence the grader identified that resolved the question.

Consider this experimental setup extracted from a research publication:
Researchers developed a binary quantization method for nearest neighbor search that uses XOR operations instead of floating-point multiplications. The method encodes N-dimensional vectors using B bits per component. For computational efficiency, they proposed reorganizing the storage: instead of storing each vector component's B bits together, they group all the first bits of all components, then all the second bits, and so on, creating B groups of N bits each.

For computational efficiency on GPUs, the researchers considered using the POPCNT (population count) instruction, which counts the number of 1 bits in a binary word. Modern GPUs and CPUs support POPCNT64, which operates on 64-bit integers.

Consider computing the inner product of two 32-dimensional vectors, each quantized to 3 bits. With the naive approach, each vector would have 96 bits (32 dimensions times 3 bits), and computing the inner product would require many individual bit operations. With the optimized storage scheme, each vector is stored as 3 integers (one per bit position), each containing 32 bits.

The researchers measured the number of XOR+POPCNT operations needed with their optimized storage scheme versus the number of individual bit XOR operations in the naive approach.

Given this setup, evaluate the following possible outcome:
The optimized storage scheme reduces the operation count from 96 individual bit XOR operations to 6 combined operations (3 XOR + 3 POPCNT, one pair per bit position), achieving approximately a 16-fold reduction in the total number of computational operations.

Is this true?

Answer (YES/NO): NO